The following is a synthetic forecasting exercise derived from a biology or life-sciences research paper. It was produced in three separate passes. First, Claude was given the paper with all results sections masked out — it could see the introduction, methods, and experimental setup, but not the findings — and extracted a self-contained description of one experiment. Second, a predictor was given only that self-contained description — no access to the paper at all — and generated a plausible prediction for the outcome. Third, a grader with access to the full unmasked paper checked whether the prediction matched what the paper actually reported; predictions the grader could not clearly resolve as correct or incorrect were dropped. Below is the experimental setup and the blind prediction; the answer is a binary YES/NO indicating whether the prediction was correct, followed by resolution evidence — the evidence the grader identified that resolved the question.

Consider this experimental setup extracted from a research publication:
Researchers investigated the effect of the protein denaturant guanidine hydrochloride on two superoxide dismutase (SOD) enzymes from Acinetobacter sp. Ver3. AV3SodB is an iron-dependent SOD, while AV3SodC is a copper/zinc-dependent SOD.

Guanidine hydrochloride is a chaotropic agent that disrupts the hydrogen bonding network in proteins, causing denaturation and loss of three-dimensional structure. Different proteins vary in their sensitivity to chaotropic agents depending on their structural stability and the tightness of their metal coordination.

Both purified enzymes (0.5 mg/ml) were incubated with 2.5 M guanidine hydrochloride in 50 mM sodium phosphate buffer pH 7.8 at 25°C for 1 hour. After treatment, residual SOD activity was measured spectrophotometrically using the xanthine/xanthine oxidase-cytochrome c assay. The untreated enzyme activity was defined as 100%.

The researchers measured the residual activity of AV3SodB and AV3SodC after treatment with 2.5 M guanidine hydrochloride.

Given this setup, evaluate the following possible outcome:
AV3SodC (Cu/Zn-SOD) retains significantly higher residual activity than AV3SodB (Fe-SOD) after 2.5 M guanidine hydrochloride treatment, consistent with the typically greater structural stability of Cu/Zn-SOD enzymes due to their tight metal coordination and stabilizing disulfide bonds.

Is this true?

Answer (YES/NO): NO